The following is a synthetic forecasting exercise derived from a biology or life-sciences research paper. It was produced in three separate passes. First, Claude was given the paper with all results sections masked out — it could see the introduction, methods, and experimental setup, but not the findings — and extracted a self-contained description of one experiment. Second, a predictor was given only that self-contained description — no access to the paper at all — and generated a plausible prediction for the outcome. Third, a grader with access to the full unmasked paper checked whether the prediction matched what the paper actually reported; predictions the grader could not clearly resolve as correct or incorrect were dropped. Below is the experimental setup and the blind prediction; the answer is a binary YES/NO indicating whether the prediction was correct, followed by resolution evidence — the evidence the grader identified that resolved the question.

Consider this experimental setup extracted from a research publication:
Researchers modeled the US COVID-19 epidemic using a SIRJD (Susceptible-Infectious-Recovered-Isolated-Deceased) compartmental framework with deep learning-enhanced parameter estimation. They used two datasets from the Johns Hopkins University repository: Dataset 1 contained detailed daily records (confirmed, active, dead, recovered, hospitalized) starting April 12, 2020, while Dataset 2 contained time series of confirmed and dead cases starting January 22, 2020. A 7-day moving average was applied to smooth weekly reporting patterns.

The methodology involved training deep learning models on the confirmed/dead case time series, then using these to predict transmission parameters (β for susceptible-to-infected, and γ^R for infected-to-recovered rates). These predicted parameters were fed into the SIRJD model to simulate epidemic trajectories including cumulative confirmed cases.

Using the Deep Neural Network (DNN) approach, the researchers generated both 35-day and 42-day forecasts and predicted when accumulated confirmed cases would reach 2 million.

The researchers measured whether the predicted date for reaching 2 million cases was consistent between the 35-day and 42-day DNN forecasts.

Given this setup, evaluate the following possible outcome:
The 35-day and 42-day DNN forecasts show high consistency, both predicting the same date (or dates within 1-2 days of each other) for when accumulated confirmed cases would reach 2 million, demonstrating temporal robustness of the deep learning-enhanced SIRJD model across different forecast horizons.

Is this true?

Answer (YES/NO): YES